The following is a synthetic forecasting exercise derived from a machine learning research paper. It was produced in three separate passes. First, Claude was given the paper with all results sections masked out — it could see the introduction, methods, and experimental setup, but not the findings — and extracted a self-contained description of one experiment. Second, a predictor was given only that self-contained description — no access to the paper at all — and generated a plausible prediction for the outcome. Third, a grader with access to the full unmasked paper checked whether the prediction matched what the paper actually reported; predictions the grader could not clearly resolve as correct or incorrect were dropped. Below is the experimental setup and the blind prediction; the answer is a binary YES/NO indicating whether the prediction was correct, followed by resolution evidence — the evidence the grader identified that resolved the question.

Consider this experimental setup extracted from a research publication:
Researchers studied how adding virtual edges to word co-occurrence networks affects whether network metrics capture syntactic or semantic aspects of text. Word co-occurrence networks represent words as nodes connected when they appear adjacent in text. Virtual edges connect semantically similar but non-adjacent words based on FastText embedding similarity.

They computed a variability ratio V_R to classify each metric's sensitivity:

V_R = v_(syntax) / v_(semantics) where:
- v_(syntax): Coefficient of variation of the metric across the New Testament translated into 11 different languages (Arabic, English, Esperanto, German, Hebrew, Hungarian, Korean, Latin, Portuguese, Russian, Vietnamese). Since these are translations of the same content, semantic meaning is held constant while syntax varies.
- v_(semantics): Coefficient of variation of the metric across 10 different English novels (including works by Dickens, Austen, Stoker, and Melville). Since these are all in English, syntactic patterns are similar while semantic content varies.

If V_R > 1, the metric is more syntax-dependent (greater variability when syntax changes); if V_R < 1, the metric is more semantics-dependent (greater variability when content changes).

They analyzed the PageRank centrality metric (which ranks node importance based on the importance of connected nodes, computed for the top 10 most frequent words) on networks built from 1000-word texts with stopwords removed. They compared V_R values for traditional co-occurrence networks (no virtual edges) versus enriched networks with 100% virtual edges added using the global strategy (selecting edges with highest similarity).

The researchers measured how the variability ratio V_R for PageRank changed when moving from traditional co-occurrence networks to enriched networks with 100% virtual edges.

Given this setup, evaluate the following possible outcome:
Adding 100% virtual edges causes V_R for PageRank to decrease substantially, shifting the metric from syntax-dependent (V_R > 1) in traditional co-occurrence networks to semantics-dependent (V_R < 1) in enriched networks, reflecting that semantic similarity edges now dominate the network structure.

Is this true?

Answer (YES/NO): NO